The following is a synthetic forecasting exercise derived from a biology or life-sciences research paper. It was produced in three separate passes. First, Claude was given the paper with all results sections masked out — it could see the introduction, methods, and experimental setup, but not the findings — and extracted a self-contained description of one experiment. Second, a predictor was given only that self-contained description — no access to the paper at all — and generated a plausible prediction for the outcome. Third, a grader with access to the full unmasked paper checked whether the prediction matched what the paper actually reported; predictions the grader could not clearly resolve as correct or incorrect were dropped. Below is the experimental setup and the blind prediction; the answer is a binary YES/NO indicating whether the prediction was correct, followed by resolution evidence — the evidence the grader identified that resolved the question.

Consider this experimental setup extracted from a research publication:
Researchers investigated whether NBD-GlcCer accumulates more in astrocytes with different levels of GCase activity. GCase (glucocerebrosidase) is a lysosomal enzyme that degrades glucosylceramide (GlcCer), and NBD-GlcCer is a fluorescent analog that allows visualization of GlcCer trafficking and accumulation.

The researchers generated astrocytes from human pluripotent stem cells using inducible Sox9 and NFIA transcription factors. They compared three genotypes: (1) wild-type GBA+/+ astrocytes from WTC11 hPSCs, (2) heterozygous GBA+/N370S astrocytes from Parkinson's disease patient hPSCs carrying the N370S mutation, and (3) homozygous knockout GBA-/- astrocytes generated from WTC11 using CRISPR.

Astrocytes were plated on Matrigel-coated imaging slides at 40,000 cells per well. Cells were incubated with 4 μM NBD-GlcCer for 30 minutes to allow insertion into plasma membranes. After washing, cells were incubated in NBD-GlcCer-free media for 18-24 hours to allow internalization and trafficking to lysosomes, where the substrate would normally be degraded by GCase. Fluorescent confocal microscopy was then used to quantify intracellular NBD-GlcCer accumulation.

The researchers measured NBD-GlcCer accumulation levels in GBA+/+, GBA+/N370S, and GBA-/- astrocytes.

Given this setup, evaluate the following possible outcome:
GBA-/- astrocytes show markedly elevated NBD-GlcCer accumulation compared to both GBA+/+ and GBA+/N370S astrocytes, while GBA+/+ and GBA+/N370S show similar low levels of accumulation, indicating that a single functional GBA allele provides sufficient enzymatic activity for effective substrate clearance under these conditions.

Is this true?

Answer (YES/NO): YES